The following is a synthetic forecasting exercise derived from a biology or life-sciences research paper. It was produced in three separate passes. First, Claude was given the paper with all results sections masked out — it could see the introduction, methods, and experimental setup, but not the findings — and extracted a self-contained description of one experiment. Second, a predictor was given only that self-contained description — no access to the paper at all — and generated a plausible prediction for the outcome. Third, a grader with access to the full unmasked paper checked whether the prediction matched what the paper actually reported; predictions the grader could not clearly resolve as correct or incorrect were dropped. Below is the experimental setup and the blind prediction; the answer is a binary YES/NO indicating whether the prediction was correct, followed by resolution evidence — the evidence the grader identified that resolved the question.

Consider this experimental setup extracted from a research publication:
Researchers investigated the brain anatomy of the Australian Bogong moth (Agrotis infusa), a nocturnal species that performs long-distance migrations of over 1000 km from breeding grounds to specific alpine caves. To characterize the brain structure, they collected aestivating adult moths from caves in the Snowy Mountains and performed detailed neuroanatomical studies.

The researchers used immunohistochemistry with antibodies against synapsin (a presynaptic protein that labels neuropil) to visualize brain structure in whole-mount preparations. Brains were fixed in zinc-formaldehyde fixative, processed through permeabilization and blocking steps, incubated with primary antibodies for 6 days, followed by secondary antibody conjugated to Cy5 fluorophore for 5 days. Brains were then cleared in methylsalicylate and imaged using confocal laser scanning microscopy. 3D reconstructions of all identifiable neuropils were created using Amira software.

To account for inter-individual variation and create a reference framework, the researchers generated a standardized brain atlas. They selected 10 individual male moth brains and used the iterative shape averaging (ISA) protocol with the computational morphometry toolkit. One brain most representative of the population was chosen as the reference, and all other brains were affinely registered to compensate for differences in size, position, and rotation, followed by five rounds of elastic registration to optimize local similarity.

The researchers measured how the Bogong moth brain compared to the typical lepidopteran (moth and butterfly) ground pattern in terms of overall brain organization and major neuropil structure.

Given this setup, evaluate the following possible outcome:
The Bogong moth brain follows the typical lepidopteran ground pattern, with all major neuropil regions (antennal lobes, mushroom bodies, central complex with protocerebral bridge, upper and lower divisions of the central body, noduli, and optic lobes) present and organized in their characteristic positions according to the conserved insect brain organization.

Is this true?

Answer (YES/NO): YES